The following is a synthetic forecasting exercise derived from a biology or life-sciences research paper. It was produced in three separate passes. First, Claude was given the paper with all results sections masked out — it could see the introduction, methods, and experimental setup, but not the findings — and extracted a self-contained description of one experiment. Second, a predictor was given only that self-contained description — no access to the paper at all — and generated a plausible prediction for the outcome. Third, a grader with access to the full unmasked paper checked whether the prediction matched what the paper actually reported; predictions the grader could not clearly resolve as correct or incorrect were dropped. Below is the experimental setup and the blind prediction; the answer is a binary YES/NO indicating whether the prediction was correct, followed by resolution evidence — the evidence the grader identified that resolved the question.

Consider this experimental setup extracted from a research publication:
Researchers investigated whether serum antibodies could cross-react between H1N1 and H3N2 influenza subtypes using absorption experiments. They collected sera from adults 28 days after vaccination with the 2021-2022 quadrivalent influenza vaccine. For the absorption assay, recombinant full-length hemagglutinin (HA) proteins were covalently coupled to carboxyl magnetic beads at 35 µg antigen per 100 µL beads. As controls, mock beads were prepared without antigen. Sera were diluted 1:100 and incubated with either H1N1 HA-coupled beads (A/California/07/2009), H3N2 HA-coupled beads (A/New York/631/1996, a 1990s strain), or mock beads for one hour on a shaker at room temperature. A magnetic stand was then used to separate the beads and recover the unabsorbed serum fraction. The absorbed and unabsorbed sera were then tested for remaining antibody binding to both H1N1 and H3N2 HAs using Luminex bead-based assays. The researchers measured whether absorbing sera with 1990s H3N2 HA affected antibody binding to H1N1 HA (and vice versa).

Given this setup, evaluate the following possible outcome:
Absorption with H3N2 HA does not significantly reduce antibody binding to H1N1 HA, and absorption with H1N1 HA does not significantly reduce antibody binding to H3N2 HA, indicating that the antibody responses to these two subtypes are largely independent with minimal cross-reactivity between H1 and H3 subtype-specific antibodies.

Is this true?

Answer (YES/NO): NO